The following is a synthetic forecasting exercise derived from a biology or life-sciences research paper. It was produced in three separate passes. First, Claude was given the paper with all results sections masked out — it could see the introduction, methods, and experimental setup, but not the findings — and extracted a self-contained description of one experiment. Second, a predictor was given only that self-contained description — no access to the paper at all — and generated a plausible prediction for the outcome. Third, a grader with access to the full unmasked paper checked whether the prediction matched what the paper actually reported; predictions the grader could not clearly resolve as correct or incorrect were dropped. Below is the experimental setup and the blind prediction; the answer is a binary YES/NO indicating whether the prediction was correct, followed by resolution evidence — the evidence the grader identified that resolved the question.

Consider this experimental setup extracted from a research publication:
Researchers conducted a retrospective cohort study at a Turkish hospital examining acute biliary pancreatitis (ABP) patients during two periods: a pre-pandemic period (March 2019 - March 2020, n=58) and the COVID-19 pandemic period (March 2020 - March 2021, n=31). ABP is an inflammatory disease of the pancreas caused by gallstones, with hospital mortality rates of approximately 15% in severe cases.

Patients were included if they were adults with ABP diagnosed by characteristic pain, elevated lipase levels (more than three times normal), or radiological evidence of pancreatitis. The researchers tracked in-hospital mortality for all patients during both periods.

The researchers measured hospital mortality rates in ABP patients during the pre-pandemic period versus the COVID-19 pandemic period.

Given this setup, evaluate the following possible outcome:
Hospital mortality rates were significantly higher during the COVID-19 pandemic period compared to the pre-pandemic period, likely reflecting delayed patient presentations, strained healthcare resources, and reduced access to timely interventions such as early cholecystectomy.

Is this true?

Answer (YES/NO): YES